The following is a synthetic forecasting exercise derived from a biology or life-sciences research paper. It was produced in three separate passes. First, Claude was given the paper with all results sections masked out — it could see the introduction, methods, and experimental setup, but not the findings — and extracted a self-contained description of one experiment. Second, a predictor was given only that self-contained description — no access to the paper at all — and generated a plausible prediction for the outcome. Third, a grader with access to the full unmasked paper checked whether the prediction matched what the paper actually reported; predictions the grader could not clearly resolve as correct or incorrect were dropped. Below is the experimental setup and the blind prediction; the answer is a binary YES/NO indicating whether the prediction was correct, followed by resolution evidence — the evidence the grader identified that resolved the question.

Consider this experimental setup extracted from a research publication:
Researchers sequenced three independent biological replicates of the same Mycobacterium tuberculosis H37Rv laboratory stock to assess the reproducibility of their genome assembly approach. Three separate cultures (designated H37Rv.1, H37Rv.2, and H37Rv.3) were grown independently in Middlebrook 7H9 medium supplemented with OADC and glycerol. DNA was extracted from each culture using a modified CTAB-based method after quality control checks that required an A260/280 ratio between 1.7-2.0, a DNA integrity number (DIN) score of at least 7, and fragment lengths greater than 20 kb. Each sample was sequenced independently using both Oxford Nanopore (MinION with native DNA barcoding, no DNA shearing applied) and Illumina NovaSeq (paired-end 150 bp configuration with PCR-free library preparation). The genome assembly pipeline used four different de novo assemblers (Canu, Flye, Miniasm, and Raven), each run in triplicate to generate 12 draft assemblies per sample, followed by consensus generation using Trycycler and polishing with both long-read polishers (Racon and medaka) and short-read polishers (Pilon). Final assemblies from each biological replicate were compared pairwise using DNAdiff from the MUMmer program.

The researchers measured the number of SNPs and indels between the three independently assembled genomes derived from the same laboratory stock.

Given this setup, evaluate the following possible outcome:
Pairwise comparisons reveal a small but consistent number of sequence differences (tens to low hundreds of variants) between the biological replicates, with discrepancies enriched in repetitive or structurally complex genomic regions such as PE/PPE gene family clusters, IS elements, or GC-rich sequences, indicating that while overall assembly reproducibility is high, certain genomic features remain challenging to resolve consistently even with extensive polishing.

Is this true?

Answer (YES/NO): NO